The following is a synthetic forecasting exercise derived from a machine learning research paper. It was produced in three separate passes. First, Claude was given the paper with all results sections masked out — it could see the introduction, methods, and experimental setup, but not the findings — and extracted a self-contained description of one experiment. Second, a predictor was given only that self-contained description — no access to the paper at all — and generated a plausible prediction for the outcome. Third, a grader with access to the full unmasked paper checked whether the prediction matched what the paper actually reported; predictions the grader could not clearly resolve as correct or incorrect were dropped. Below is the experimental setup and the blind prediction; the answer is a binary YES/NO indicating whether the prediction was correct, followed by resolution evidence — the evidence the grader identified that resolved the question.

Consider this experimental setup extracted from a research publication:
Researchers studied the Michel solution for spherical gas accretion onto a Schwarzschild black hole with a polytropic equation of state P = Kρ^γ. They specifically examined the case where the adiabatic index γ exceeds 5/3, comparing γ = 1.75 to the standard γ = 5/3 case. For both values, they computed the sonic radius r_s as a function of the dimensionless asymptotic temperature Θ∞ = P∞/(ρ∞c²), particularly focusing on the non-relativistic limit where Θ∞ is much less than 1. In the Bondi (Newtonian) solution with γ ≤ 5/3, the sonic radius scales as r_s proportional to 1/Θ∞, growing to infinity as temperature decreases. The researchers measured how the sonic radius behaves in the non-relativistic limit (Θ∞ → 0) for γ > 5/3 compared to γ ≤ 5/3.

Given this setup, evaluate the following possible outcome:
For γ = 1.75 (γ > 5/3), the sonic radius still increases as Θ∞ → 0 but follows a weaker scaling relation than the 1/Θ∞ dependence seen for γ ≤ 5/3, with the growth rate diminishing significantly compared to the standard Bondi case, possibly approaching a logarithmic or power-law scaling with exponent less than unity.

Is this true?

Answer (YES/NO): NO